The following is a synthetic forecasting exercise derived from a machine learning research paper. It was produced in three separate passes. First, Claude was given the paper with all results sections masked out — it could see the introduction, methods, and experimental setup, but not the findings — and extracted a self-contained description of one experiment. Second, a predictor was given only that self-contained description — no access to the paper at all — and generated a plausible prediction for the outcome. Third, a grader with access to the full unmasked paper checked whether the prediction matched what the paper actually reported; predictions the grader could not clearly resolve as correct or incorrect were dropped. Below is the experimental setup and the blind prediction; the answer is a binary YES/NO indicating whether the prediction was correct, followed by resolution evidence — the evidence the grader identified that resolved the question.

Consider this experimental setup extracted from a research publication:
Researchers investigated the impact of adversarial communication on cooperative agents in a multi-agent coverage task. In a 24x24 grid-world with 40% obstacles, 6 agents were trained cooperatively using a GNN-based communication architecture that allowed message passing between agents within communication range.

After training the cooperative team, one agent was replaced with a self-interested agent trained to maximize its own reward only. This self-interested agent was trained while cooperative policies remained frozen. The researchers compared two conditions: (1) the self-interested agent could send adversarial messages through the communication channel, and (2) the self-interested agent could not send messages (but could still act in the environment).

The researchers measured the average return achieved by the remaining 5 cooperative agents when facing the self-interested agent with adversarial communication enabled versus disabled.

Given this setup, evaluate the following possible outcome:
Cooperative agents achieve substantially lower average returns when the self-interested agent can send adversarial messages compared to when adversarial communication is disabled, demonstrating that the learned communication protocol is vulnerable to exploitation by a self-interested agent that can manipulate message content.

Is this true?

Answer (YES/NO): YES